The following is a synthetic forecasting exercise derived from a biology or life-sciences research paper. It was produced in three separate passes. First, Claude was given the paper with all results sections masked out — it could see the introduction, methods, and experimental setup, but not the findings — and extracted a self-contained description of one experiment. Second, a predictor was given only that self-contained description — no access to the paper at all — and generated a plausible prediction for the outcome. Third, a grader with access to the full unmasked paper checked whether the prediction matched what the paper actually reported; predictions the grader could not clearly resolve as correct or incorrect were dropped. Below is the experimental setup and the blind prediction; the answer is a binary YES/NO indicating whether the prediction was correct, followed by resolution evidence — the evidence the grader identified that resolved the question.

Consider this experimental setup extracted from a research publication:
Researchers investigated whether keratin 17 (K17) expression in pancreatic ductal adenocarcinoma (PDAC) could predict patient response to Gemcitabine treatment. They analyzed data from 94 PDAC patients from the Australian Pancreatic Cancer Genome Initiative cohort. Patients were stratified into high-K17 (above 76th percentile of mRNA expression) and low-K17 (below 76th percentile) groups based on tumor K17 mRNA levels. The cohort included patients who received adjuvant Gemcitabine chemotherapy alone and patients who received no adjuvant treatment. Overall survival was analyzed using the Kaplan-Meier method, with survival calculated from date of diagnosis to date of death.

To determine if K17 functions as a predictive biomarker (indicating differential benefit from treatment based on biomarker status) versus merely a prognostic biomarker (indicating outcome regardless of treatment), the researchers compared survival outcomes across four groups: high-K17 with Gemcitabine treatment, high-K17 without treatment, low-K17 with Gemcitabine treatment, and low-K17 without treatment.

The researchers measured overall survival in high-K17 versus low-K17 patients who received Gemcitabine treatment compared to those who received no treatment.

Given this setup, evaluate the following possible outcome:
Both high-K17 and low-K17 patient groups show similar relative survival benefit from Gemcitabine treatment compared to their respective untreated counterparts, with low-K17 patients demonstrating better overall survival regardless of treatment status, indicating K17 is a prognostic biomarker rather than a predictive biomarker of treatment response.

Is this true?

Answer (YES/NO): NO